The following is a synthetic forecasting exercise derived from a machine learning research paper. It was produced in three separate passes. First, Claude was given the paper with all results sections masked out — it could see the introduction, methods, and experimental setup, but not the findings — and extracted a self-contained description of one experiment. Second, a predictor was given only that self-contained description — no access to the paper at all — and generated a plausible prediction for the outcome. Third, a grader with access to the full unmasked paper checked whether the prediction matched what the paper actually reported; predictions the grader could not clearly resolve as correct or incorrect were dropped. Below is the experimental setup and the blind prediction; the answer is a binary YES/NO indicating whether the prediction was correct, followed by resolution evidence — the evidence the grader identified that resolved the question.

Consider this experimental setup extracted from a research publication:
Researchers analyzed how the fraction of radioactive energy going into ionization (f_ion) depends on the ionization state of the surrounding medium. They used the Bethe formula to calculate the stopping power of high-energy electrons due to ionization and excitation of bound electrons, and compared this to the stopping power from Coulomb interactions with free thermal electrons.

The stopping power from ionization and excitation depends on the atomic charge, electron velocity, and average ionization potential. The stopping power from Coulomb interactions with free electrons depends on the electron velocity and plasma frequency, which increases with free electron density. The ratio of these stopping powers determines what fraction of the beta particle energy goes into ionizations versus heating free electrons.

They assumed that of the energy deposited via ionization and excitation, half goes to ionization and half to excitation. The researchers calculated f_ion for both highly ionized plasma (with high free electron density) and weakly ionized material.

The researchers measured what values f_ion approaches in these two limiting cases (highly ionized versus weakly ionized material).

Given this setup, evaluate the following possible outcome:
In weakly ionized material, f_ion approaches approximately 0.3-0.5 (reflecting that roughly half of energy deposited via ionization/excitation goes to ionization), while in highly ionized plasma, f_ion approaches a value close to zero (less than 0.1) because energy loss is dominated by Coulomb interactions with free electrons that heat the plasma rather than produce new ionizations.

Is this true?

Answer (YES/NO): YES